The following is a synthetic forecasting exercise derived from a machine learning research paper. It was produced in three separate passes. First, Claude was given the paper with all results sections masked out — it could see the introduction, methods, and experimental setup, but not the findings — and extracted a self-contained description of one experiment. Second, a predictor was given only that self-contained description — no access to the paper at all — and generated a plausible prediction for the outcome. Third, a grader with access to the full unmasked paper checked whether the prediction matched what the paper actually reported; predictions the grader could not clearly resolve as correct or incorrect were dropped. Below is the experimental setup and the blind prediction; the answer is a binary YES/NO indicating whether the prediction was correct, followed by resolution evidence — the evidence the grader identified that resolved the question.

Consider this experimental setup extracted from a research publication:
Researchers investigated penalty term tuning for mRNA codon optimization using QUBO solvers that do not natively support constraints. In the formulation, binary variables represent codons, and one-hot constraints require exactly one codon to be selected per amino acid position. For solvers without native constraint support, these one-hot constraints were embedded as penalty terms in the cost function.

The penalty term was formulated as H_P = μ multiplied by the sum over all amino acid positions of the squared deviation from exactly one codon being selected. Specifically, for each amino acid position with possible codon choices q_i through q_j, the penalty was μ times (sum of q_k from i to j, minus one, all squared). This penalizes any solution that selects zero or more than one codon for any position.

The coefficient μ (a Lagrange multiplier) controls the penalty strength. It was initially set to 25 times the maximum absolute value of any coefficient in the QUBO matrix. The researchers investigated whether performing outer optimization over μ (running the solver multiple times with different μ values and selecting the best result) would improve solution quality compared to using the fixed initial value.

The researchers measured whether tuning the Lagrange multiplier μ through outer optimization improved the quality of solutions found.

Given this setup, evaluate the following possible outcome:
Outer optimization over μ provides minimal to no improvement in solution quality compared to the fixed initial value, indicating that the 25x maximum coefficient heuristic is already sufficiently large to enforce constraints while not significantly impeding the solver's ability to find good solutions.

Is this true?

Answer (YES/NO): NO